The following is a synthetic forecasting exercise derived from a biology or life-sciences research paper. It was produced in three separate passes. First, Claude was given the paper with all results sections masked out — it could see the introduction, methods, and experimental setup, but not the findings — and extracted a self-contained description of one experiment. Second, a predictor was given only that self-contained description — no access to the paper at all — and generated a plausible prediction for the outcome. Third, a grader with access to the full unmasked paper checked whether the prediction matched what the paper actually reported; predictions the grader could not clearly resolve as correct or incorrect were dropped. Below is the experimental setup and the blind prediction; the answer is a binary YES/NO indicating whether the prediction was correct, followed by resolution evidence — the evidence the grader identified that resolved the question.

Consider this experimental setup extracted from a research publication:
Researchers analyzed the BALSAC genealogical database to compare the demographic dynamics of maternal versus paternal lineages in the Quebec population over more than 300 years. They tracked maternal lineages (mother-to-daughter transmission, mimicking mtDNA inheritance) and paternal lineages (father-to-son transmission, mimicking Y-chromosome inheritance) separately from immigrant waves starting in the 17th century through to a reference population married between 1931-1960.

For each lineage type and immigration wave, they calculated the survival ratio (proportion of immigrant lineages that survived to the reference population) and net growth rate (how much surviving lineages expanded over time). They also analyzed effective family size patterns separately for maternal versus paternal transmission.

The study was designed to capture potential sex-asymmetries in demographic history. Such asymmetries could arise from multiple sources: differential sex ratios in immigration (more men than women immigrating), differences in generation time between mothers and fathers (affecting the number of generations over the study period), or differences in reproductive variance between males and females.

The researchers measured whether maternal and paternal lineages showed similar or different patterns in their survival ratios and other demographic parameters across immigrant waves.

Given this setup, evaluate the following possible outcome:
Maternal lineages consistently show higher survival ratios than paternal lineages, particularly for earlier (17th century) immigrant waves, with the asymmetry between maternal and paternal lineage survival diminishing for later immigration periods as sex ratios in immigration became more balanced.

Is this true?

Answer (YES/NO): NO